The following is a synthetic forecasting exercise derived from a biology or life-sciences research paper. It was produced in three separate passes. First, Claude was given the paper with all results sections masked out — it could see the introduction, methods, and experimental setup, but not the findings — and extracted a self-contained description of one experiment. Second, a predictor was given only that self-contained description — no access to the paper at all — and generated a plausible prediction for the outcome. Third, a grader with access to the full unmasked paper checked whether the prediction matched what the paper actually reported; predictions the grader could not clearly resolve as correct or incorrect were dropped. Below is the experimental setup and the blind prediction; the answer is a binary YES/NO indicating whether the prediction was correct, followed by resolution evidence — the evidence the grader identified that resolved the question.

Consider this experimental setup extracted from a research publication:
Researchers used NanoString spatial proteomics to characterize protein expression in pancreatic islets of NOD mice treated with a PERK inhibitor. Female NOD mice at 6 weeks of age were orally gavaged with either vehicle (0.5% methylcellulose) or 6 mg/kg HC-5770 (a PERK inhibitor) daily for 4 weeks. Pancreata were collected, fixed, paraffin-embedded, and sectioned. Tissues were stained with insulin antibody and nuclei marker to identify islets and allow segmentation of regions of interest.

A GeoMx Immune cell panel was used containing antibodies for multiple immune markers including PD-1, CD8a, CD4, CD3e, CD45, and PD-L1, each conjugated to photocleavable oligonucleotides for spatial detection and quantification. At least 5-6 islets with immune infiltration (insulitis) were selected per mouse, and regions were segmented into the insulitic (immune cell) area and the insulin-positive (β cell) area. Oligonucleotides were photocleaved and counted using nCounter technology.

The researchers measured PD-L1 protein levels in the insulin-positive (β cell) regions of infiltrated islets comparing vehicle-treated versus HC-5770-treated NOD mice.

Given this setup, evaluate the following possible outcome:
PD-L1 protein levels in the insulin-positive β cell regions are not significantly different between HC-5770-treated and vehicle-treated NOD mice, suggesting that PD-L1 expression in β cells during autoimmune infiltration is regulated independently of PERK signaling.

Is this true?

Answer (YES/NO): NO